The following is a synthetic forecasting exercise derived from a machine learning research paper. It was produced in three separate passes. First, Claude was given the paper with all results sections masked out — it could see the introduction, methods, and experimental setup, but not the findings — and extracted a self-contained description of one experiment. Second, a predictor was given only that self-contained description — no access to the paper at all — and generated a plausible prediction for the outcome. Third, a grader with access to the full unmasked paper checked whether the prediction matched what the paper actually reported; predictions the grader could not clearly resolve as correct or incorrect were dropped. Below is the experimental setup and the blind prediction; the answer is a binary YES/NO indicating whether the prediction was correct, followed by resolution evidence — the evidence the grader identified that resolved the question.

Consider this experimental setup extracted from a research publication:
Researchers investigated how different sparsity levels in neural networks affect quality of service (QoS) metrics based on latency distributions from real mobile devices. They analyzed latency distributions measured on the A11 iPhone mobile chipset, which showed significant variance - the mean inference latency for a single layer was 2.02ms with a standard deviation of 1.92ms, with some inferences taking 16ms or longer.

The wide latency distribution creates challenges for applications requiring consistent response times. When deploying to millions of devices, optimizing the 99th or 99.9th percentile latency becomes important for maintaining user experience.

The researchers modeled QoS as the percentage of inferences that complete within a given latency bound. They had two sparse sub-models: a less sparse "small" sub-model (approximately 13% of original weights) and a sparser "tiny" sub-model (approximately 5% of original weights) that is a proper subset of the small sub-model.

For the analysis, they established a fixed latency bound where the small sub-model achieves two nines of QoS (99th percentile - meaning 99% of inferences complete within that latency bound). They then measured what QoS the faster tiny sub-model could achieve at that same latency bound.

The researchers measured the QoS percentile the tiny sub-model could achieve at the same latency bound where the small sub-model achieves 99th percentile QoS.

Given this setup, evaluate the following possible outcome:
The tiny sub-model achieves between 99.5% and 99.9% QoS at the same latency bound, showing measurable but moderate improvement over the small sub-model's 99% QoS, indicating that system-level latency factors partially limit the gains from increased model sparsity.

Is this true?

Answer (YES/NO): NO